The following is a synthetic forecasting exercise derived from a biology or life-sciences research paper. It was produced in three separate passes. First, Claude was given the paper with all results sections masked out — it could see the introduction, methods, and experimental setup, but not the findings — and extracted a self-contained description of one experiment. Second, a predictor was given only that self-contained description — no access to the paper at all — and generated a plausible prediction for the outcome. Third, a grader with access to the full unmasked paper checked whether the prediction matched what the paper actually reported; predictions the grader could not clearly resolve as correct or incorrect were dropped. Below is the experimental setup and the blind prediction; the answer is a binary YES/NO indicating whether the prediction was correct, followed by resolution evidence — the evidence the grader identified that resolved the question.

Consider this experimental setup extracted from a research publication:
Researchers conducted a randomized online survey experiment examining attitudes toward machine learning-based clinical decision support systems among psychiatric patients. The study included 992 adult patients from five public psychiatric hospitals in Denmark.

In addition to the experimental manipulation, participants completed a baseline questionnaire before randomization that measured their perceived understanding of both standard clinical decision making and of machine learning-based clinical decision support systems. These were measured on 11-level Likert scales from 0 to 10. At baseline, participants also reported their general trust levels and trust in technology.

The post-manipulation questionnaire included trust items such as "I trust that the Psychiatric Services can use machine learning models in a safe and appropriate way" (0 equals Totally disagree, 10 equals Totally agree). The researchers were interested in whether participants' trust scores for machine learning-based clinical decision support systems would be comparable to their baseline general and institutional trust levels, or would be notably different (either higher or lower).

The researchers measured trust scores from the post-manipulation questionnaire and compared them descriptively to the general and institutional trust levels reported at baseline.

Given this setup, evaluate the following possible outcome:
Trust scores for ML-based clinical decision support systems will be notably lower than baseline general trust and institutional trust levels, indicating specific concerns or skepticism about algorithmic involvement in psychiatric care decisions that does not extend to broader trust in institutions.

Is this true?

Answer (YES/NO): NO